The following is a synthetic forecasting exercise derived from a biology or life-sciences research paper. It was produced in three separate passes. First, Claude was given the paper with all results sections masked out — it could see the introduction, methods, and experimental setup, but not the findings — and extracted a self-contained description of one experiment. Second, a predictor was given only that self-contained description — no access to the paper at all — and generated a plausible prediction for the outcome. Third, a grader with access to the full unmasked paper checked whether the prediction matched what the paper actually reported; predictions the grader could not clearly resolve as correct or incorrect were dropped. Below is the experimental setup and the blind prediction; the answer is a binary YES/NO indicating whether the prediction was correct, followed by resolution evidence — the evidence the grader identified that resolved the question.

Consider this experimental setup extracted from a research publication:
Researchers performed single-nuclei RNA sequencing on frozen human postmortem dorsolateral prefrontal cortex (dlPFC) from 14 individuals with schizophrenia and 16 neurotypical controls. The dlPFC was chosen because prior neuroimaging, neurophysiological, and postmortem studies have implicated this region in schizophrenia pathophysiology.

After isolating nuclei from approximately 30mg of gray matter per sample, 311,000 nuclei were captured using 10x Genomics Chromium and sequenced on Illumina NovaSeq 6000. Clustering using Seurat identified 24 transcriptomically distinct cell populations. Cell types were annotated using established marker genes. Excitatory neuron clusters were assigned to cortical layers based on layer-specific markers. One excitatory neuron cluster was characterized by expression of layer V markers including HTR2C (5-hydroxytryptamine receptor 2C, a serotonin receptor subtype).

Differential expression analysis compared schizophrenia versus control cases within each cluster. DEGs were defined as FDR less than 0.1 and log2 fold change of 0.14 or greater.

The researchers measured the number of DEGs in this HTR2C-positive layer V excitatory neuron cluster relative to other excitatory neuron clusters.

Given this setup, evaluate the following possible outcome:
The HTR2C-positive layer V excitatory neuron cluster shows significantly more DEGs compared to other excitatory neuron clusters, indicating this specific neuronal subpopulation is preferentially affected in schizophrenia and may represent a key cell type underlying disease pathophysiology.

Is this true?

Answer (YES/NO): YES